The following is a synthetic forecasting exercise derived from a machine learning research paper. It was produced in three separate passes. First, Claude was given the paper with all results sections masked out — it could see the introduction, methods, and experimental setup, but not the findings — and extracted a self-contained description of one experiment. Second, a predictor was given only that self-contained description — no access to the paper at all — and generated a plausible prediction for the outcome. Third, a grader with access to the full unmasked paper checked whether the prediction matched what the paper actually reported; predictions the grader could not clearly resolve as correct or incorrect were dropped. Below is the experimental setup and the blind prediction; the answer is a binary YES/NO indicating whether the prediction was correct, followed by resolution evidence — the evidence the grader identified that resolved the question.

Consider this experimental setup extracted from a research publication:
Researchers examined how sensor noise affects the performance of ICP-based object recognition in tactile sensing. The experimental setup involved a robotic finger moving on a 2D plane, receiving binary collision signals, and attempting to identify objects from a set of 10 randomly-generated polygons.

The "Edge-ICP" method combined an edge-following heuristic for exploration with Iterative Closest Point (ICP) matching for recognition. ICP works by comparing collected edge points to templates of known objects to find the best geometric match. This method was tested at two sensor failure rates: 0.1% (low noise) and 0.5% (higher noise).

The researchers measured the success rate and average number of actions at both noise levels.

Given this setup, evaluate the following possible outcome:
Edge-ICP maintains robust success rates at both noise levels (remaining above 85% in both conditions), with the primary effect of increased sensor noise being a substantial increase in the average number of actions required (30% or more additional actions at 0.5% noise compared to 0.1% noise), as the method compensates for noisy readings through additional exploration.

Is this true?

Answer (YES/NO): NO